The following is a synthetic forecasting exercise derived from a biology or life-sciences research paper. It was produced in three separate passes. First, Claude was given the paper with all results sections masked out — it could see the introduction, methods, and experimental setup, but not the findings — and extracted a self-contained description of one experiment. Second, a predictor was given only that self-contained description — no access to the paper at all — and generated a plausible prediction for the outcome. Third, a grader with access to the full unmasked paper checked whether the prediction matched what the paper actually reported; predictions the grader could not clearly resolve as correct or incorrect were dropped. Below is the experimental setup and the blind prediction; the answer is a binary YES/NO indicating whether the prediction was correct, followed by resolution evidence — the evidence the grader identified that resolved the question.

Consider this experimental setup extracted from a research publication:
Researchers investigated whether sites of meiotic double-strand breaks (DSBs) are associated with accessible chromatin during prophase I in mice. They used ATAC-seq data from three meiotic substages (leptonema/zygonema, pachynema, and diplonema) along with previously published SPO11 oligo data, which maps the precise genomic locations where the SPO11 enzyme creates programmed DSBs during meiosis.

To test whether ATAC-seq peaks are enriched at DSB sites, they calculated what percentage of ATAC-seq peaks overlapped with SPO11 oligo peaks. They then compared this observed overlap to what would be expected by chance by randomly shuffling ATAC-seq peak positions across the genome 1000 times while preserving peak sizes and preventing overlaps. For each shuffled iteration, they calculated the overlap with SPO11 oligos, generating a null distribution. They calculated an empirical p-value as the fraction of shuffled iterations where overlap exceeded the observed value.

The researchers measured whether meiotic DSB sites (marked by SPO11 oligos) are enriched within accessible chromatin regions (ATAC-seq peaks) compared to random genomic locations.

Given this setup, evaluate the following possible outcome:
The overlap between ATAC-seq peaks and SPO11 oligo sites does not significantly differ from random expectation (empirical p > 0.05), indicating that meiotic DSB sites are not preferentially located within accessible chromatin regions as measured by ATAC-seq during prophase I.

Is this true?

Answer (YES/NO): NO